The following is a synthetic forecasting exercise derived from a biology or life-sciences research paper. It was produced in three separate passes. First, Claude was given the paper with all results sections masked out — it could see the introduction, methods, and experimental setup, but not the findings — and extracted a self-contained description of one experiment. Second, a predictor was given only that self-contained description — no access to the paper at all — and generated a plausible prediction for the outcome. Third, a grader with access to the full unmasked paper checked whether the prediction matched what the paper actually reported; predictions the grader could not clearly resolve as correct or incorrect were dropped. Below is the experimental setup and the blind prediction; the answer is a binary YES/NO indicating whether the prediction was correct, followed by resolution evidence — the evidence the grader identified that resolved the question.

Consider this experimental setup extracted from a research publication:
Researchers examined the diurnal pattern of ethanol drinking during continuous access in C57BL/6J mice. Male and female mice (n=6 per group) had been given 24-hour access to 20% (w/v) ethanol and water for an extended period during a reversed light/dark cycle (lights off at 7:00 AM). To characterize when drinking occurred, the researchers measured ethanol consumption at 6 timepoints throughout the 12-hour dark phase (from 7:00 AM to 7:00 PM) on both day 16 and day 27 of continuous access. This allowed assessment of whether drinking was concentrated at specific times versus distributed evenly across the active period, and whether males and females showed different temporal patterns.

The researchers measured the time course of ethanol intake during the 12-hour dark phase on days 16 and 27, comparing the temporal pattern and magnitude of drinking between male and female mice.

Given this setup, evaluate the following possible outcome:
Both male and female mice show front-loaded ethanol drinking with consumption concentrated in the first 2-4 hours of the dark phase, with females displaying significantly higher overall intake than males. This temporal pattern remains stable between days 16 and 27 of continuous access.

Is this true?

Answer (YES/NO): NO